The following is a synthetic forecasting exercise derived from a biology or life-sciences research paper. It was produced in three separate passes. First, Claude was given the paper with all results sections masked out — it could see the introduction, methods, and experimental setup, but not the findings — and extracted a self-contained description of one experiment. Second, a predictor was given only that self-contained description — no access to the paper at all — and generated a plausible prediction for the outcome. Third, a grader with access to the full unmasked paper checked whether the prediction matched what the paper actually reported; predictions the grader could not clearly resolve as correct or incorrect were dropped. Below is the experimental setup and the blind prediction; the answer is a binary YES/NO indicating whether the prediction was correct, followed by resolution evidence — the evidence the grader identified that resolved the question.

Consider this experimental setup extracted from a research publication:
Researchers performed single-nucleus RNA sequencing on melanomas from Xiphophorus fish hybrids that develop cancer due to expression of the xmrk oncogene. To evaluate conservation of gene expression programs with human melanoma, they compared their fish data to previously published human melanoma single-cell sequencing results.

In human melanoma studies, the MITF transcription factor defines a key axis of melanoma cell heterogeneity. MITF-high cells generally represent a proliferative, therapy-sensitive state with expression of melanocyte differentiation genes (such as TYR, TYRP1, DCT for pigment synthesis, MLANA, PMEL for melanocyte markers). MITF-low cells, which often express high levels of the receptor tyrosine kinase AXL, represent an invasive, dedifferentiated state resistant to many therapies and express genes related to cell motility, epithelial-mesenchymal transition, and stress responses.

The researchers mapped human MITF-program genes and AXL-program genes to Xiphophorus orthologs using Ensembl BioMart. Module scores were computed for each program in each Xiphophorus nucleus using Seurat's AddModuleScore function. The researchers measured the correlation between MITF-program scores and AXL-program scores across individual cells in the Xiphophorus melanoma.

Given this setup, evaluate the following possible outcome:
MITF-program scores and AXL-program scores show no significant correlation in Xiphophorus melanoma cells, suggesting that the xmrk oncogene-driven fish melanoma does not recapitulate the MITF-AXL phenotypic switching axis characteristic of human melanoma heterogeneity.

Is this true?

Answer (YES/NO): NO